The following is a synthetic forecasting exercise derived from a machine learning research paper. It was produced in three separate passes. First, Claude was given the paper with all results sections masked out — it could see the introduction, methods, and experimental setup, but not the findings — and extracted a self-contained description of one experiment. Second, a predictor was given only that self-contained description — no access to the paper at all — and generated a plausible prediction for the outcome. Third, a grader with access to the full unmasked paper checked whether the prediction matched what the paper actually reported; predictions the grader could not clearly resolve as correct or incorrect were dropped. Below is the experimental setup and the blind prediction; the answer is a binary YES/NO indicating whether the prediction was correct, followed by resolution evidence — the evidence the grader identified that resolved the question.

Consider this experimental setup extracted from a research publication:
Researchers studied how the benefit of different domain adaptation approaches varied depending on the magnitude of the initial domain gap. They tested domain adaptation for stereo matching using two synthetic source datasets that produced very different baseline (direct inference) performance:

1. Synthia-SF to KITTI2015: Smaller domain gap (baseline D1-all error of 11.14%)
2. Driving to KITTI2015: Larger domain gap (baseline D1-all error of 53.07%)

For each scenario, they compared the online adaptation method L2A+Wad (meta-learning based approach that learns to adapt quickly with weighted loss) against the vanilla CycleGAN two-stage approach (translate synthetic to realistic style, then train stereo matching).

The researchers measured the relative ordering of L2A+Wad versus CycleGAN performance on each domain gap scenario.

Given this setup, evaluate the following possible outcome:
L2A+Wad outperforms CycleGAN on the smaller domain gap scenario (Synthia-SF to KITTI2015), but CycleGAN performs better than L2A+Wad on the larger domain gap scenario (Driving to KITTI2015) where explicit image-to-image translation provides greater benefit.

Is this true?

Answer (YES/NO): NO